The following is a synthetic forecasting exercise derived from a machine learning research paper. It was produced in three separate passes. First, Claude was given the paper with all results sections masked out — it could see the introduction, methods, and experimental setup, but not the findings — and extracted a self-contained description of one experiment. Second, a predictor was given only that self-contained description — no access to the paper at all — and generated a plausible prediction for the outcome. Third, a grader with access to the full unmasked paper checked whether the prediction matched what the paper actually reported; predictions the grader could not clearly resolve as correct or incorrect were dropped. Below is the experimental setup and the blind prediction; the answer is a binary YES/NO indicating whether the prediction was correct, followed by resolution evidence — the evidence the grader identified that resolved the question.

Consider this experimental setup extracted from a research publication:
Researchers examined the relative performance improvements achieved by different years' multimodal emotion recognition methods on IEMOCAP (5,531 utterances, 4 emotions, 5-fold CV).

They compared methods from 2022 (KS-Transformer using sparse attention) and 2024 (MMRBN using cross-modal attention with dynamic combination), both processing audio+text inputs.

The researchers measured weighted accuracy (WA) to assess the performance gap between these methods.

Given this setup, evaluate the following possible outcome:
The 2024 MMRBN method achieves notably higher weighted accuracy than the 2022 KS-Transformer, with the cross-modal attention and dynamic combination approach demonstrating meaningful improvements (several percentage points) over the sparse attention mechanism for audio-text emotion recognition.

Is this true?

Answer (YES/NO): NO